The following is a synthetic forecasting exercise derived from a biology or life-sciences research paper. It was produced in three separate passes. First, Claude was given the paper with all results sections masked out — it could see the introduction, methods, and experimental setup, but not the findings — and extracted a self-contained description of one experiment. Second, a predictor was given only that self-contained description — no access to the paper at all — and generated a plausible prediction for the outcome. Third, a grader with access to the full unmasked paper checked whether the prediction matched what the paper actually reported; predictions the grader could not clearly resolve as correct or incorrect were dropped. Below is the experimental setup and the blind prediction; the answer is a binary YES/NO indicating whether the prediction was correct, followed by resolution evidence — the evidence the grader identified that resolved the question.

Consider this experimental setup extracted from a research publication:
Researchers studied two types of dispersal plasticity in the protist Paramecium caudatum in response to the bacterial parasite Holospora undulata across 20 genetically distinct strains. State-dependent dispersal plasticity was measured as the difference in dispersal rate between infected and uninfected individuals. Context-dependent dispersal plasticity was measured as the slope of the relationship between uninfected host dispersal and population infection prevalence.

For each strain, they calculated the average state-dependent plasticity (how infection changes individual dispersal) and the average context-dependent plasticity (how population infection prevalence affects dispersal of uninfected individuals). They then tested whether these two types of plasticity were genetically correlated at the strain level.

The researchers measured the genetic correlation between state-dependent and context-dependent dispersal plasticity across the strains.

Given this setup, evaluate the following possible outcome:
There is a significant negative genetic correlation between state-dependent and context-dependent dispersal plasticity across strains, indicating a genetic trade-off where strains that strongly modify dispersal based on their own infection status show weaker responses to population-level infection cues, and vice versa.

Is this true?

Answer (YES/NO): NO